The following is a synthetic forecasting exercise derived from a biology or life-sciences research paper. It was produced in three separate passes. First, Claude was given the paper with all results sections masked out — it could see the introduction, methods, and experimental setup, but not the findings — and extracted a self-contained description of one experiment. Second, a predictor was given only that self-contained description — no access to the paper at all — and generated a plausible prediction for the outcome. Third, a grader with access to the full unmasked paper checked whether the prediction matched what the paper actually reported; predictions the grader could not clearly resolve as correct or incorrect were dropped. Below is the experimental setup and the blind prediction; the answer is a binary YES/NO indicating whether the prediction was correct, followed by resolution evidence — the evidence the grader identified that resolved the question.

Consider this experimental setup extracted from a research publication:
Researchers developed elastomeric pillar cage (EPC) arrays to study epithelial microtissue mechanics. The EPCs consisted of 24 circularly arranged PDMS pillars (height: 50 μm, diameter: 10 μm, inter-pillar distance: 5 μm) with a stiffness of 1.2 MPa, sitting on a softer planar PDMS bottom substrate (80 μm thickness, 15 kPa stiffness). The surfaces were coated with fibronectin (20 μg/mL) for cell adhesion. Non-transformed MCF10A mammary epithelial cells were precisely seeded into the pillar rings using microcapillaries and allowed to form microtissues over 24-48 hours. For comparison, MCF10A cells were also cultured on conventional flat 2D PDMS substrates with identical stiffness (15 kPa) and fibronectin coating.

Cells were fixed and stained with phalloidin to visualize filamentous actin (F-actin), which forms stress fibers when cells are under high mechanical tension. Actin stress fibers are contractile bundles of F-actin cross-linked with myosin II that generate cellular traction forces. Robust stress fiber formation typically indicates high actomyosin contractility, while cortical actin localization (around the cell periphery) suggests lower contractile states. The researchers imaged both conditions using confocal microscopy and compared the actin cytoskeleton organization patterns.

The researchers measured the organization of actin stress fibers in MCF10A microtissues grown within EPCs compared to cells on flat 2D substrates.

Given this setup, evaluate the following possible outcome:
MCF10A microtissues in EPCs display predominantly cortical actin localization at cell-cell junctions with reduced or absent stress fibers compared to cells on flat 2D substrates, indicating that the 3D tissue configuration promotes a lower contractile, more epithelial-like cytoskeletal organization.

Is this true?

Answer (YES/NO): YES